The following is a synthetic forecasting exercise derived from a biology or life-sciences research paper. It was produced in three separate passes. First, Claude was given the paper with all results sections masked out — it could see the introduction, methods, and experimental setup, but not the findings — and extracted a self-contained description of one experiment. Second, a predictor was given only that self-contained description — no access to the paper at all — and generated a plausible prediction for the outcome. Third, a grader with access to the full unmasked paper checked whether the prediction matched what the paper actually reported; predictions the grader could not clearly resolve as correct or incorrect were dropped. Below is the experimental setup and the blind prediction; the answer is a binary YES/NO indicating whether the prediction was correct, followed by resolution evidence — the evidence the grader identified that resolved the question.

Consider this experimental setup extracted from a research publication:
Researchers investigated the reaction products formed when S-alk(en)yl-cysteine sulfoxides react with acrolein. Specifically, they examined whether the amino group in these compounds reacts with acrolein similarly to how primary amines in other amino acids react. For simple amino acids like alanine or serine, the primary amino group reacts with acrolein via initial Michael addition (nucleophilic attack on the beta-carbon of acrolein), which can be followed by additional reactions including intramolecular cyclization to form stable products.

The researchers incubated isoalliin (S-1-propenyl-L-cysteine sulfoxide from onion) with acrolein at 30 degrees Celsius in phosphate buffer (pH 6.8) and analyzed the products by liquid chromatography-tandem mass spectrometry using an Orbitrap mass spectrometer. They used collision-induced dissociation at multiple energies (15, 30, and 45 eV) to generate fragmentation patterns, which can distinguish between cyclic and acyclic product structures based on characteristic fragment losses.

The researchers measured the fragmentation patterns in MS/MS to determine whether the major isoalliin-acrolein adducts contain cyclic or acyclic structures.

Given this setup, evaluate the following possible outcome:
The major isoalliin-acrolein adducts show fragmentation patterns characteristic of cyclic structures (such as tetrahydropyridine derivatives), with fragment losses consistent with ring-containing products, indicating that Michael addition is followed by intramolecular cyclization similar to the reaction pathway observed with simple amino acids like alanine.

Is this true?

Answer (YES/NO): YES